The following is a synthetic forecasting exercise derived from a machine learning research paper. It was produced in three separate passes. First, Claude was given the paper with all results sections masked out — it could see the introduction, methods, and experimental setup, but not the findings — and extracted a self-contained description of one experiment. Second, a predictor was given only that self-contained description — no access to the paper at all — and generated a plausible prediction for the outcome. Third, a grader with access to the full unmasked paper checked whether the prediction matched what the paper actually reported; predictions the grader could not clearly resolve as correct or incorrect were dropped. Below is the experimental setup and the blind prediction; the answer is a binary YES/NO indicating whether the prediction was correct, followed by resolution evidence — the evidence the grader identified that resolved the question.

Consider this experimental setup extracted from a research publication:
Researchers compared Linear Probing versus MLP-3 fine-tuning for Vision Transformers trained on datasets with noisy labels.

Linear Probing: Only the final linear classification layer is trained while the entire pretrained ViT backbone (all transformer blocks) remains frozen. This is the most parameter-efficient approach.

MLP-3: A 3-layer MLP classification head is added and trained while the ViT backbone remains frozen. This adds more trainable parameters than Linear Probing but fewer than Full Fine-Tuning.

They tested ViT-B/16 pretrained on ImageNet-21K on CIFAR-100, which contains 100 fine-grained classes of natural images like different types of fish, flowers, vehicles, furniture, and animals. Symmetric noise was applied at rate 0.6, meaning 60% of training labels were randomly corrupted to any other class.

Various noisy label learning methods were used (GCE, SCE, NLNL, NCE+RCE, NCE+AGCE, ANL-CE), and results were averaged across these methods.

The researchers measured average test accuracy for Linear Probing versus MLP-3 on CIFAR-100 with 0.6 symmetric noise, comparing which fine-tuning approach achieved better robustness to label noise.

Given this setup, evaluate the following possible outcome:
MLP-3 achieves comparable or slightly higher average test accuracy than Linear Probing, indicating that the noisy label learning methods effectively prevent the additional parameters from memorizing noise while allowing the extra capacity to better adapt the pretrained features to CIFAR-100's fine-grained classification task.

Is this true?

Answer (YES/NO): NO